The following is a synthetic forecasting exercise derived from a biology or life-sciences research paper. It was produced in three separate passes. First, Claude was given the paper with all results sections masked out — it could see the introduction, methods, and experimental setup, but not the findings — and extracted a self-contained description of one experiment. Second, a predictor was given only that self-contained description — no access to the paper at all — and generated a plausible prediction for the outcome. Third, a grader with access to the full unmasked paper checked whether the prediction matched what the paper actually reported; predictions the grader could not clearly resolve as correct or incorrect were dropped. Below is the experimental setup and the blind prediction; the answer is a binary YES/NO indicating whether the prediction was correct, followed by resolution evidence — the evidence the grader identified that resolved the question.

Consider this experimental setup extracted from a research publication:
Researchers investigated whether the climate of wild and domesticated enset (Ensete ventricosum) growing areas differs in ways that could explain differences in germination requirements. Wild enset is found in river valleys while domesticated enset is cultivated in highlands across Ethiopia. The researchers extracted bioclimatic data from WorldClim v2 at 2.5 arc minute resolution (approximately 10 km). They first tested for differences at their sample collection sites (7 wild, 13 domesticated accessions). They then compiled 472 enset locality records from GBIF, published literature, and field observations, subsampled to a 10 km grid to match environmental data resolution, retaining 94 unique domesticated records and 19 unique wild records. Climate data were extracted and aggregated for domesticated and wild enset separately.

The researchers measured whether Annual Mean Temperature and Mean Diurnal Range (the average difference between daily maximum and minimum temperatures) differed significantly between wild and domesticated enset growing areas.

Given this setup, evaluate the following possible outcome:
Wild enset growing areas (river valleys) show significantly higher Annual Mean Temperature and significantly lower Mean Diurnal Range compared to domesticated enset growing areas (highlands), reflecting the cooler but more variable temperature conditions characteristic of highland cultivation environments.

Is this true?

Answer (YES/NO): YES